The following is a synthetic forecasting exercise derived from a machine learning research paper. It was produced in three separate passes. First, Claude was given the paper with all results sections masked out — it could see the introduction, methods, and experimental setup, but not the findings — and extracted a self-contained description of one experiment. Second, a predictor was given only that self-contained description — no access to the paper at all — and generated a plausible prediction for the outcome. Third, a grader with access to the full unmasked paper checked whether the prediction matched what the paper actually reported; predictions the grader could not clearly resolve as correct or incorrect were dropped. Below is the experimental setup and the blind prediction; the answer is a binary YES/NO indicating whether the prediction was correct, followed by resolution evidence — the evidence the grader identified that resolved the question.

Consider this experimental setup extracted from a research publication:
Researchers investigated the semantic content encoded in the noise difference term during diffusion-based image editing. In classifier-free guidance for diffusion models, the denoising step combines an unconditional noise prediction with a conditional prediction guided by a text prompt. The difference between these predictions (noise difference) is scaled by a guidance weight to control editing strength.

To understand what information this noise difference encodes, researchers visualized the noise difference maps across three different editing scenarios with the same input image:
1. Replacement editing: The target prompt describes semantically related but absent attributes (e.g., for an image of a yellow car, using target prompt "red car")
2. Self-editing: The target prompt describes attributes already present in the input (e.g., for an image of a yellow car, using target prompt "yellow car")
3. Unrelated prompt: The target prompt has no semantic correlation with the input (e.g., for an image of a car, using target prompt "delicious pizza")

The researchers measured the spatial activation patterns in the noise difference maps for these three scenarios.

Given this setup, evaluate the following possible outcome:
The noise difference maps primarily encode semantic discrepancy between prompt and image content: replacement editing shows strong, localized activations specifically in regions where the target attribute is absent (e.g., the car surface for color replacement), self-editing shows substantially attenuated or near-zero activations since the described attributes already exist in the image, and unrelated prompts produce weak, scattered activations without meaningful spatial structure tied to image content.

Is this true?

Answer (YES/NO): NO